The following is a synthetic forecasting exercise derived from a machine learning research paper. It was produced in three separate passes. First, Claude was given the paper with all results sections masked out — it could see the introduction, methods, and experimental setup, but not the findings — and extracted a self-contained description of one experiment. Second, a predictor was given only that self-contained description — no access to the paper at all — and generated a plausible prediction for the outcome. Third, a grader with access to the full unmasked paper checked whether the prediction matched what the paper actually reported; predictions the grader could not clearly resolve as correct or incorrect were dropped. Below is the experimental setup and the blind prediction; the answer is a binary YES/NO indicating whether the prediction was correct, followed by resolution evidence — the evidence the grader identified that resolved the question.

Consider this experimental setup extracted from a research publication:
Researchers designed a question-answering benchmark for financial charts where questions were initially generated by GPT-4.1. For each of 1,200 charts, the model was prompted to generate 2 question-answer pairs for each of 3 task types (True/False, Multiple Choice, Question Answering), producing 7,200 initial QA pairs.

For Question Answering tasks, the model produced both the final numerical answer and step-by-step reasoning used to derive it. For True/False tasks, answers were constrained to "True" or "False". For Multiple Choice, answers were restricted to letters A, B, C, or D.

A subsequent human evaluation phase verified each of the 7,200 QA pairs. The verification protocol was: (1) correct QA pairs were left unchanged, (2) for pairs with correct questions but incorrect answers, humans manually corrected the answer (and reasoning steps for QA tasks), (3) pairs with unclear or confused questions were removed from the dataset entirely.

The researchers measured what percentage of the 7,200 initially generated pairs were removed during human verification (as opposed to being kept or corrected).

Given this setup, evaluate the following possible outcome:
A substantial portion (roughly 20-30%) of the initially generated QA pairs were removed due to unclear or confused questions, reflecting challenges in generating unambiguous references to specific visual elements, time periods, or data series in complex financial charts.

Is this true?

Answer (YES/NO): NO